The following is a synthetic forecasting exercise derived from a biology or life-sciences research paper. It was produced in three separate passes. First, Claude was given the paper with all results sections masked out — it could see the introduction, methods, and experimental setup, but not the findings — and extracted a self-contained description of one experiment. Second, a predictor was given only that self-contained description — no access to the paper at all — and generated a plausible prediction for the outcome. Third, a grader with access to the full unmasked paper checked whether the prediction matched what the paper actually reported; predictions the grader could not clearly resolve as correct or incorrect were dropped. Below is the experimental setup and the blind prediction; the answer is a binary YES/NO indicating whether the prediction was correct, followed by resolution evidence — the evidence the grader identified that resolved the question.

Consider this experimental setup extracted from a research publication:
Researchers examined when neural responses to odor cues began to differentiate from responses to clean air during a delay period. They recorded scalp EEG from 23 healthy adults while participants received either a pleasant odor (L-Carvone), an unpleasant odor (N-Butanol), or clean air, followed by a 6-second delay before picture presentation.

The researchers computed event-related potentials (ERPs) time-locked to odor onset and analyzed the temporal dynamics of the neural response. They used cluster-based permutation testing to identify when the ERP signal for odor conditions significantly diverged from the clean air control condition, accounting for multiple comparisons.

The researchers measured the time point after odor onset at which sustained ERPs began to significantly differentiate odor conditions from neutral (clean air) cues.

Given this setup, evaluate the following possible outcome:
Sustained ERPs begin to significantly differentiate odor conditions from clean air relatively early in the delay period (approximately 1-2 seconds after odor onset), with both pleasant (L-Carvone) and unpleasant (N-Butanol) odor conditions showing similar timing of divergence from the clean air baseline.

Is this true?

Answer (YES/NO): NO